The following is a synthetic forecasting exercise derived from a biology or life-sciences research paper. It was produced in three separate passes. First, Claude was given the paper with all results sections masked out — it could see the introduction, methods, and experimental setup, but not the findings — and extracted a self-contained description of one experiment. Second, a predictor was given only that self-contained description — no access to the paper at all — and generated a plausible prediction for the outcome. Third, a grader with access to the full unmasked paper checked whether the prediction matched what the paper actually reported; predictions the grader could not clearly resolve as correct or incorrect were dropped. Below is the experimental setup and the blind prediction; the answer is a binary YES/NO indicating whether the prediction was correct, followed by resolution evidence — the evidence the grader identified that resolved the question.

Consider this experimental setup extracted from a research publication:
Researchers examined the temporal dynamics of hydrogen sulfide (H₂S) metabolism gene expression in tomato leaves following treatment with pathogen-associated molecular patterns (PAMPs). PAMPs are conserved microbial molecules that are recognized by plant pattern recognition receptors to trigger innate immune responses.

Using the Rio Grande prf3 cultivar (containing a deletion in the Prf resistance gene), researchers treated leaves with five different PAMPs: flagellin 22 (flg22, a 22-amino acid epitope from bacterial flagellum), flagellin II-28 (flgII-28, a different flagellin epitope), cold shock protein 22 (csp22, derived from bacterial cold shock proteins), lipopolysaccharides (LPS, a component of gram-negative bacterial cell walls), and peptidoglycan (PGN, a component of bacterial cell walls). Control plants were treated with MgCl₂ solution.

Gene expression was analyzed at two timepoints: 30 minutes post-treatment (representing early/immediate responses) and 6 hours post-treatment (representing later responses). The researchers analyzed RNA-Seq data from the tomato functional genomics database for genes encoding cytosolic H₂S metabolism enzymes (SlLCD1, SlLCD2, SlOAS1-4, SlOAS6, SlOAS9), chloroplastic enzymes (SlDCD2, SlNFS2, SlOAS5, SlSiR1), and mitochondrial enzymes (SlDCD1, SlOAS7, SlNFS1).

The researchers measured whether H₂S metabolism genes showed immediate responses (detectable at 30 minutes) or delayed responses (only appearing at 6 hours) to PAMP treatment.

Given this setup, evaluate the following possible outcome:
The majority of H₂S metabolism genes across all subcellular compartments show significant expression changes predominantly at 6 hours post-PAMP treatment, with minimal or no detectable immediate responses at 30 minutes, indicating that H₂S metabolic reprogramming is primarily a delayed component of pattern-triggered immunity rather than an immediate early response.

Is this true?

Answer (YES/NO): NO